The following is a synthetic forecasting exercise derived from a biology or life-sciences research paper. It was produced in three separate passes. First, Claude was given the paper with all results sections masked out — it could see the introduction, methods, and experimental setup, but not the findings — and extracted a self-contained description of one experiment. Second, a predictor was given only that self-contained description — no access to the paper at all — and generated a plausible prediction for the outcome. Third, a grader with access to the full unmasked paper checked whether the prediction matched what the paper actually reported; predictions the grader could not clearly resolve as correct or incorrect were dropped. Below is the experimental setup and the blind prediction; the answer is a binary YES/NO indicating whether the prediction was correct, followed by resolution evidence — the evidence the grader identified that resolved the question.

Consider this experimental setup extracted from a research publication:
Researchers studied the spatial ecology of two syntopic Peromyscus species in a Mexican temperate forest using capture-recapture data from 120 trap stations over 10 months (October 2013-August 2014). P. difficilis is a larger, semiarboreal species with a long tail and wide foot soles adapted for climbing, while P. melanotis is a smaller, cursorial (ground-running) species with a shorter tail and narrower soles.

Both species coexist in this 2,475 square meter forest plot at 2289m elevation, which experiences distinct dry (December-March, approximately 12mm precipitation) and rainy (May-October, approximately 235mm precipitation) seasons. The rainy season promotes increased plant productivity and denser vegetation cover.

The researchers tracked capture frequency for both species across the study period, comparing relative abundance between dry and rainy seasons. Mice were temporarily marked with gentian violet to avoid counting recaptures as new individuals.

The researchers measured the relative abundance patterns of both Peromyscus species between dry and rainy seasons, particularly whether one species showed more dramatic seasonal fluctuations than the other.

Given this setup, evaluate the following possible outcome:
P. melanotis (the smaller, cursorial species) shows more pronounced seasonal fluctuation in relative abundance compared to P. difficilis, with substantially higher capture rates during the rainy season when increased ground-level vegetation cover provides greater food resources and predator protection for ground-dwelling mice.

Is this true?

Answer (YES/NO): YES